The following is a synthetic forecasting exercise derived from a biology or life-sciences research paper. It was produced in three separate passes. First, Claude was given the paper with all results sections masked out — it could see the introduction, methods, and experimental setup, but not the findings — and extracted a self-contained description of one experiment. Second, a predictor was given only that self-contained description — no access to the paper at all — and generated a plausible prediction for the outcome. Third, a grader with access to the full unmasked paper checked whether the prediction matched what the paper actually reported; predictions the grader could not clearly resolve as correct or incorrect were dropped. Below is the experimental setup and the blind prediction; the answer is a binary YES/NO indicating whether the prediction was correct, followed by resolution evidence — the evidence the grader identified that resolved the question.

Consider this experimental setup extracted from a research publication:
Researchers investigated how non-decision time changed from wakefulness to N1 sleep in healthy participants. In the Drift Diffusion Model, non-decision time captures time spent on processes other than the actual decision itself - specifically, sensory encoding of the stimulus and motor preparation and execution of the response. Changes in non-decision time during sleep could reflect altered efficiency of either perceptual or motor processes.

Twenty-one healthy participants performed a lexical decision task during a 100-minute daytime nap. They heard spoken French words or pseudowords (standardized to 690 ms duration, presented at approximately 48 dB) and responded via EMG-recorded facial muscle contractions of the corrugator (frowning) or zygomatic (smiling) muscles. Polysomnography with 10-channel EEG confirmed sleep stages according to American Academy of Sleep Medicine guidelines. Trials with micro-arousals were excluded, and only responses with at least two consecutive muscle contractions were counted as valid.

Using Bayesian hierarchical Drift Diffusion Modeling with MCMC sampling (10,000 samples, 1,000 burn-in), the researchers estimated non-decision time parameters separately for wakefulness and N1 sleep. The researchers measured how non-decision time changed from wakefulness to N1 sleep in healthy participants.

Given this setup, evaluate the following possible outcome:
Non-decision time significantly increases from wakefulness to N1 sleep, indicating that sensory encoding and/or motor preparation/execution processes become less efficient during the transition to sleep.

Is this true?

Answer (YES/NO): NO